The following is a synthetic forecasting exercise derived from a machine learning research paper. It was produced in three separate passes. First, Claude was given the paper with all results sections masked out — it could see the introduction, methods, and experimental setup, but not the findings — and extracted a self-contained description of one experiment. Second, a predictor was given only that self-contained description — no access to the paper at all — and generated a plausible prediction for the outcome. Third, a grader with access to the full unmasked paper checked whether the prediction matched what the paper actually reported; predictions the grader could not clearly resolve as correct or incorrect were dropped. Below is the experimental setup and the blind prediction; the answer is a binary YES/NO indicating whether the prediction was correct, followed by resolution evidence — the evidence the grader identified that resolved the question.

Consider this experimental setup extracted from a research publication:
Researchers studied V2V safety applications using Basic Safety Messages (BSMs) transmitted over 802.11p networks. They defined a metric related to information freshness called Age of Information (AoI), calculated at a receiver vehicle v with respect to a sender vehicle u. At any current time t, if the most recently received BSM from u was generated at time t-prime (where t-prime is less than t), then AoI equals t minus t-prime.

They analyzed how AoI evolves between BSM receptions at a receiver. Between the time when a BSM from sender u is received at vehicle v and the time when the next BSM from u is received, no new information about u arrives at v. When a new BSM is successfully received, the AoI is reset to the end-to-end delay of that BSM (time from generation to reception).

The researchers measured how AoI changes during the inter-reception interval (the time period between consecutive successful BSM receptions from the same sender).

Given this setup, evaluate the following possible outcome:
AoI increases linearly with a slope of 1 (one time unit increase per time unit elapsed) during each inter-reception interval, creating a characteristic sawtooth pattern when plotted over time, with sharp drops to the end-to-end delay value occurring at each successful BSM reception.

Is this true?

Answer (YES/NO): YES